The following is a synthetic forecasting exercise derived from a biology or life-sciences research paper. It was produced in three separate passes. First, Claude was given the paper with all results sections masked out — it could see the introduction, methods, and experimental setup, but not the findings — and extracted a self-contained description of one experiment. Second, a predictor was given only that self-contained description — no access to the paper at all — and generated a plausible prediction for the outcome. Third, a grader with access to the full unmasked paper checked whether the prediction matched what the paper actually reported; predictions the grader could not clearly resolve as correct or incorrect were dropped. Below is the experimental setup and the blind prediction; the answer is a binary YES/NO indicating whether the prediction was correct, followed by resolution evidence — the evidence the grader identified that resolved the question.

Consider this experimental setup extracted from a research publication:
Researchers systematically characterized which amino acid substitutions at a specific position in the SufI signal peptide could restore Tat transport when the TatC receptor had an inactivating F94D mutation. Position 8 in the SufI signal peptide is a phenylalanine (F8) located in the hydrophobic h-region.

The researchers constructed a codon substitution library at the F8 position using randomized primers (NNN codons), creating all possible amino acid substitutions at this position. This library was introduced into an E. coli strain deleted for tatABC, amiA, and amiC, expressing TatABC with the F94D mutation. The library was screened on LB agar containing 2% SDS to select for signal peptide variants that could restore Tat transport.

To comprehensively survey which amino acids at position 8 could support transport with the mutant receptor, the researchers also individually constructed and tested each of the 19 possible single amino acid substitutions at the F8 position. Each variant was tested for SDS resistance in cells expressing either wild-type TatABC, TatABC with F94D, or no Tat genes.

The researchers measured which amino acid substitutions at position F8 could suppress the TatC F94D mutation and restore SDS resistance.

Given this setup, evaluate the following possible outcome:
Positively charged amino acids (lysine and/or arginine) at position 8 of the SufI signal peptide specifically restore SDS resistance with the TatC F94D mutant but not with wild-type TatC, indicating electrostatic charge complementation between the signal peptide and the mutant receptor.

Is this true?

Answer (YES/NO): NO